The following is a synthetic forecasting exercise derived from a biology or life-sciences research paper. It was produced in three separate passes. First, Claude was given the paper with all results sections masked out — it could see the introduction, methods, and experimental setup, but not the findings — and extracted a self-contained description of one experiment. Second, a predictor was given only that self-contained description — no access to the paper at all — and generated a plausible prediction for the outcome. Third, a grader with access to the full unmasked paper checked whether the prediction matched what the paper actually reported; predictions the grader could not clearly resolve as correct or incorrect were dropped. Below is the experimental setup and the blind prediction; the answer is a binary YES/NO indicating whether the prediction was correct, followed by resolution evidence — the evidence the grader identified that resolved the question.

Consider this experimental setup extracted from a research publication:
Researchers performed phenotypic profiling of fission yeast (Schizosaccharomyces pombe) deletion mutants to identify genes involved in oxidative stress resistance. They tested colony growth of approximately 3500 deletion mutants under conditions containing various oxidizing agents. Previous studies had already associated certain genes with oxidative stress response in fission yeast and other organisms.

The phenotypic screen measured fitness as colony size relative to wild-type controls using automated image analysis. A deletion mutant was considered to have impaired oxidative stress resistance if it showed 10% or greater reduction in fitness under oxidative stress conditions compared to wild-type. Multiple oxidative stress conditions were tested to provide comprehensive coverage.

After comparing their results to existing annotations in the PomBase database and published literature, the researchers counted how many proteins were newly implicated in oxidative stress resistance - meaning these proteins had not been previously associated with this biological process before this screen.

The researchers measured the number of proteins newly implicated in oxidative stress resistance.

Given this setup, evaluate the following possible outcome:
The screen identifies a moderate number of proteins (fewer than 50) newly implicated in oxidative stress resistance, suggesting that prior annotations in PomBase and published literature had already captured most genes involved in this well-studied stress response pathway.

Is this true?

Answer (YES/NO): NO